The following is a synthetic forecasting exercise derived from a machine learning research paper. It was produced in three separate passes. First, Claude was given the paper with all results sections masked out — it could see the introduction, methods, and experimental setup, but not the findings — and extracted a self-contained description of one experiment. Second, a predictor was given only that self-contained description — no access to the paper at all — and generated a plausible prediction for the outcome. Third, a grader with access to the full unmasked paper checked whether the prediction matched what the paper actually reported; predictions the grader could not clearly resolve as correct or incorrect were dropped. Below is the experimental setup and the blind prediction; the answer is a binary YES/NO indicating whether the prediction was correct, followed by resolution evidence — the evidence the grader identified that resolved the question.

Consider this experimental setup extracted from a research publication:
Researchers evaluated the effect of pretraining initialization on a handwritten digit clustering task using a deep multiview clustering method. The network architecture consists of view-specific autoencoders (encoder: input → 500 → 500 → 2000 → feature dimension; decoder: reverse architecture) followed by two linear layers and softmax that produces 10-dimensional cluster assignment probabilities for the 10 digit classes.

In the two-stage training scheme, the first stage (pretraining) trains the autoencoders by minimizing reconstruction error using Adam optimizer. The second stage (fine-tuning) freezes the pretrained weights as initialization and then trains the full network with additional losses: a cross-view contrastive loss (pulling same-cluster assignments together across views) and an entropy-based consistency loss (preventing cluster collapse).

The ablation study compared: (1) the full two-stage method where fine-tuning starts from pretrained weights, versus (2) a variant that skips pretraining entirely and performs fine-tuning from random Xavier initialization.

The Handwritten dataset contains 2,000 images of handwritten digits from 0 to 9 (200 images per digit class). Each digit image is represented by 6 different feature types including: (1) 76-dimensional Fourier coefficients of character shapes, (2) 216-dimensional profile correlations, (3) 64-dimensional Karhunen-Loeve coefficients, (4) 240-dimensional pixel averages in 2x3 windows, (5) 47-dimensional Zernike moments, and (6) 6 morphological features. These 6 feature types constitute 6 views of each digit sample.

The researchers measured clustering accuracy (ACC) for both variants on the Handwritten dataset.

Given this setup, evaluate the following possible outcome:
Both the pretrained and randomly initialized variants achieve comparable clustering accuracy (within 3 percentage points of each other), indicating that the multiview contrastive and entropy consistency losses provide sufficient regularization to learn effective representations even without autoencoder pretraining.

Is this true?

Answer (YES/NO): NO